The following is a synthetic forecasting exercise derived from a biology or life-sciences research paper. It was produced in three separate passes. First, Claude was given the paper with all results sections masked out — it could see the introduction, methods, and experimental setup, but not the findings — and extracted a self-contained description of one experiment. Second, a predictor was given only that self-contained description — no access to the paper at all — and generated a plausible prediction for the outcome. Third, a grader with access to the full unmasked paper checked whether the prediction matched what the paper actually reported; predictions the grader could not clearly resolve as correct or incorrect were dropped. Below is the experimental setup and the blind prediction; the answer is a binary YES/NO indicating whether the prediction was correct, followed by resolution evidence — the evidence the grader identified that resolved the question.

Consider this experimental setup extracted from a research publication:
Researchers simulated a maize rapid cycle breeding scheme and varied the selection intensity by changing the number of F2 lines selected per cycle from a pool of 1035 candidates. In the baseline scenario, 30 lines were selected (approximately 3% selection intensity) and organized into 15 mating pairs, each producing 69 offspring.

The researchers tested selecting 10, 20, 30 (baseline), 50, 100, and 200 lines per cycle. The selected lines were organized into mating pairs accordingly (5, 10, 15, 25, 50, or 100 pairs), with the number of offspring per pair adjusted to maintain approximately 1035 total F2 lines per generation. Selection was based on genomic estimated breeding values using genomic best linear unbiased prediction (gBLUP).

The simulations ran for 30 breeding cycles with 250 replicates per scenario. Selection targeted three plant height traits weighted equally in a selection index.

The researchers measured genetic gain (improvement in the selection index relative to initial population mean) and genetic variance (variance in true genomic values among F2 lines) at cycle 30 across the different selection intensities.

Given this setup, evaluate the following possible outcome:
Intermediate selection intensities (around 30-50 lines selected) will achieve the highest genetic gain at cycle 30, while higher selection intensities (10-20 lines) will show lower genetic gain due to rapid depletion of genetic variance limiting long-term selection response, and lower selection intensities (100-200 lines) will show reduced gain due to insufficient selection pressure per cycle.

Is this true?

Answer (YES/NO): NO